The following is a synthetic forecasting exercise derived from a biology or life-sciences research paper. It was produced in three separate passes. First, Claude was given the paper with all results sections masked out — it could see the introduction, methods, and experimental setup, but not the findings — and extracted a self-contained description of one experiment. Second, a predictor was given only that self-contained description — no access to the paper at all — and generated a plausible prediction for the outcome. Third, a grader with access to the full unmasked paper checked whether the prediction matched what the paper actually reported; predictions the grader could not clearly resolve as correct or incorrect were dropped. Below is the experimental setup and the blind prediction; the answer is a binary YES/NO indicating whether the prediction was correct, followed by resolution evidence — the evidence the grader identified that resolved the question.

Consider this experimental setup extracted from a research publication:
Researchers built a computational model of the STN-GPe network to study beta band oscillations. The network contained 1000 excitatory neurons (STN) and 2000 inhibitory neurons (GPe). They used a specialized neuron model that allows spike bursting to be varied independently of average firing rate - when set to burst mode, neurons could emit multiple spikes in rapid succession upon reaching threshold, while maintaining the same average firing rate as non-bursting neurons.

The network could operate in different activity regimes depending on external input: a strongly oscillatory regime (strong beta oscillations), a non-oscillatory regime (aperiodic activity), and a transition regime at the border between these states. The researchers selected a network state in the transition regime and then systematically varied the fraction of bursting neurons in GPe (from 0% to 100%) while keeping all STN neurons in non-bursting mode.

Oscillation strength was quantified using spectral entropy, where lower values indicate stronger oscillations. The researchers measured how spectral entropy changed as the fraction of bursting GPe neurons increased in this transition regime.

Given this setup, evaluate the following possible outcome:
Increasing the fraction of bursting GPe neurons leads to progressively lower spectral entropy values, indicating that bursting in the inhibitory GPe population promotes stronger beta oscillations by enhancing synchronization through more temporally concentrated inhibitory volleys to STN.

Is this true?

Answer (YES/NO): YES